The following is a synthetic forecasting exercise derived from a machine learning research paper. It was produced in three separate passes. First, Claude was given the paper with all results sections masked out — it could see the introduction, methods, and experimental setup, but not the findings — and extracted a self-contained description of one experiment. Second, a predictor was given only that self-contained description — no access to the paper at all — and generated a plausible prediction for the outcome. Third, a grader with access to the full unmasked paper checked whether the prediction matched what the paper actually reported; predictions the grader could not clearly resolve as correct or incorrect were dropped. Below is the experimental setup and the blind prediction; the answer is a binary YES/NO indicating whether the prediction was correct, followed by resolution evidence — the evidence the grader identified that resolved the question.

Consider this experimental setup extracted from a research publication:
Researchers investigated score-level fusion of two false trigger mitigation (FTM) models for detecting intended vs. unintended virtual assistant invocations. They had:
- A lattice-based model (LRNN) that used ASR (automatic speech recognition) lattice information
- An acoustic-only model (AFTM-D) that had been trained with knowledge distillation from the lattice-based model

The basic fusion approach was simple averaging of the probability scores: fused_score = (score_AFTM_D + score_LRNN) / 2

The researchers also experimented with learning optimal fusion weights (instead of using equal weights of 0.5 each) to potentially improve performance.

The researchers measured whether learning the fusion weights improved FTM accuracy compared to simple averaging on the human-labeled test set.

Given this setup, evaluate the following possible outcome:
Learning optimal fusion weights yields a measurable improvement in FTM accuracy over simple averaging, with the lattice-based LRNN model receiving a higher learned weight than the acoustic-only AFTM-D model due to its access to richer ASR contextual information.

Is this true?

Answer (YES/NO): NO